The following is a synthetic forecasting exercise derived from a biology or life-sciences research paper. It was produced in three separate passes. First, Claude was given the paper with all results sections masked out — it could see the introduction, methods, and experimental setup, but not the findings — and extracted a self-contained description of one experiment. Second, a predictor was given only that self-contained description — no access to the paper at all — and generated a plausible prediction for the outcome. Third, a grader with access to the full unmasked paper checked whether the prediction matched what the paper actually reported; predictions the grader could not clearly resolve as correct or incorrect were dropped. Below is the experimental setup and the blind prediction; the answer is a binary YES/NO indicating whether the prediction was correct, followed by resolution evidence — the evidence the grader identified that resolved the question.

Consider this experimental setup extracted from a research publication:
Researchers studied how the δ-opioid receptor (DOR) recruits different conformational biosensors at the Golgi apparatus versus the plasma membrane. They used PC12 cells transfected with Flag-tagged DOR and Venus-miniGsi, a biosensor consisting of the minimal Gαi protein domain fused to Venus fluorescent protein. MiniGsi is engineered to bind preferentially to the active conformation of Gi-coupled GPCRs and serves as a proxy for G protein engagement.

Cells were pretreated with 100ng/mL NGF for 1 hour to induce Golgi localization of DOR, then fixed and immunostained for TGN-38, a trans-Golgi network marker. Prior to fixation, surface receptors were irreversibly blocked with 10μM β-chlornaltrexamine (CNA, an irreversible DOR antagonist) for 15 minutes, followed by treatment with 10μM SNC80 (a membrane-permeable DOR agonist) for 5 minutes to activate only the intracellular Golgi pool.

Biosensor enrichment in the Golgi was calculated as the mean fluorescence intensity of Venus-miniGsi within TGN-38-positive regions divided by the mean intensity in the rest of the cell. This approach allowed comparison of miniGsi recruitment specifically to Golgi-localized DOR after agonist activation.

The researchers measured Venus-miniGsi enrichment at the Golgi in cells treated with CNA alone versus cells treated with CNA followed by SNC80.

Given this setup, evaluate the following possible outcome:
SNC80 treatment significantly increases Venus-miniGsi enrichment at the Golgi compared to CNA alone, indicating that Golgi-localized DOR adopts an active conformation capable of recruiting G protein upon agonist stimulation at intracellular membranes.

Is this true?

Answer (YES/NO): NO